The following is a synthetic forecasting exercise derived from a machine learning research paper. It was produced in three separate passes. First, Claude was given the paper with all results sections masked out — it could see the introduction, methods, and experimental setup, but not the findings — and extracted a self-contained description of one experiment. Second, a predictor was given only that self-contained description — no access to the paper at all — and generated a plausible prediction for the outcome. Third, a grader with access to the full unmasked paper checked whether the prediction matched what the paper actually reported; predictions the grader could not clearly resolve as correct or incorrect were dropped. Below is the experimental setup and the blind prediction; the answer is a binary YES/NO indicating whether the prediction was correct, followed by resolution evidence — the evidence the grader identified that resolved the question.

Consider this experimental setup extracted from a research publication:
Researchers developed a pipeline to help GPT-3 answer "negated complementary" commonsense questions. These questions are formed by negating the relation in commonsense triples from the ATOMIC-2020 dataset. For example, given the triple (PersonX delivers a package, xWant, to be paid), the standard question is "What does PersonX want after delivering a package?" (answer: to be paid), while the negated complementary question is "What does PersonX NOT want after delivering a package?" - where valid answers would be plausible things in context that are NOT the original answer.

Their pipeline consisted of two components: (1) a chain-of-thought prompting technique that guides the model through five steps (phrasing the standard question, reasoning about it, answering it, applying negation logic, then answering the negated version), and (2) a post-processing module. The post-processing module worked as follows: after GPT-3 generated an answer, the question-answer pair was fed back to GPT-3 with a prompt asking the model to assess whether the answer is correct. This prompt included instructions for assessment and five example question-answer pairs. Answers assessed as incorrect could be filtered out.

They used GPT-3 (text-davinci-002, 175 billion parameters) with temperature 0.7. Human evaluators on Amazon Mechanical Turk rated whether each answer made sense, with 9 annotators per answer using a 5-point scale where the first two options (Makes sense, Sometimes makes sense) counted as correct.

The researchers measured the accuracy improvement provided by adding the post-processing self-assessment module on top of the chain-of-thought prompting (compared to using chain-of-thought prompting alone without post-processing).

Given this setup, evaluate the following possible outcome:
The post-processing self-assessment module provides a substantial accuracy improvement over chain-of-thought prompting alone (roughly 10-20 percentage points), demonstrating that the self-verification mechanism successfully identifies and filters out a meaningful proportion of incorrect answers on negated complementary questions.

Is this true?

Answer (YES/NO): NO